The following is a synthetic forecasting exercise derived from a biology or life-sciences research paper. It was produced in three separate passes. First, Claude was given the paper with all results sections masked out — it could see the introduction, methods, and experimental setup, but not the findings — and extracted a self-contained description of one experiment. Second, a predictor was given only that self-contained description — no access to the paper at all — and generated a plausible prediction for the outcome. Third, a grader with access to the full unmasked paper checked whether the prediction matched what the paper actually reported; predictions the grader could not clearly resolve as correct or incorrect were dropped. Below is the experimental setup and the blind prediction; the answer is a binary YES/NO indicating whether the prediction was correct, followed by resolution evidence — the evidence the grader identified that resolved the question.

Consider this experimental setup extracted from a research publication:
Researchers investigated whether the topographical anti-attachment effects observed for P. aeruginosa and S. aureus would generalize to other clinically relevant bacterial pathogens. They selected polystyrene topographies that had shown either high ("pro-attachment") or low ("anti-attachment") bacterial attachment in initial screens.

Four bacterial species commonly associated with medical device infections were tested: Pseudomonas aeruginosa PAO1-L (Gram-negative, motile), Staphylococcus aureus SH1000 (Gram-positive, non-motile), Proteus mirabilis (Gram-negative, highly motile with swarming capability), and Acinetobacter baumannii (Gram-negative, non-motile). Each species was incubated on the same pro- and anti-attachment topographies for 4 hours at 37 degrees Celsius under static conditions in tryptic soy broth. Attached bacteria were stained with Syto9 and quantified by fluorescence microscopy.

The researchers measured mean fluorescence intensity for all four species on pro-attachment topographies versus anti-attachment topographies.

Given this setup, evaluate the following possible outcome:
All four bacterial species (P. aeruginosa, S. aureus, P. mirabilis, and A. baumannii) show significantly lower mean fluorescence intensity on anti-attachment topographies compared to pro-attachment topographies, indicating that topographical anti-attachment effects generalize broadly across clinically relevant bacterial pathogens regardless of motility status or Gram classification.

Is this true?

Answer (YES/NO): YES